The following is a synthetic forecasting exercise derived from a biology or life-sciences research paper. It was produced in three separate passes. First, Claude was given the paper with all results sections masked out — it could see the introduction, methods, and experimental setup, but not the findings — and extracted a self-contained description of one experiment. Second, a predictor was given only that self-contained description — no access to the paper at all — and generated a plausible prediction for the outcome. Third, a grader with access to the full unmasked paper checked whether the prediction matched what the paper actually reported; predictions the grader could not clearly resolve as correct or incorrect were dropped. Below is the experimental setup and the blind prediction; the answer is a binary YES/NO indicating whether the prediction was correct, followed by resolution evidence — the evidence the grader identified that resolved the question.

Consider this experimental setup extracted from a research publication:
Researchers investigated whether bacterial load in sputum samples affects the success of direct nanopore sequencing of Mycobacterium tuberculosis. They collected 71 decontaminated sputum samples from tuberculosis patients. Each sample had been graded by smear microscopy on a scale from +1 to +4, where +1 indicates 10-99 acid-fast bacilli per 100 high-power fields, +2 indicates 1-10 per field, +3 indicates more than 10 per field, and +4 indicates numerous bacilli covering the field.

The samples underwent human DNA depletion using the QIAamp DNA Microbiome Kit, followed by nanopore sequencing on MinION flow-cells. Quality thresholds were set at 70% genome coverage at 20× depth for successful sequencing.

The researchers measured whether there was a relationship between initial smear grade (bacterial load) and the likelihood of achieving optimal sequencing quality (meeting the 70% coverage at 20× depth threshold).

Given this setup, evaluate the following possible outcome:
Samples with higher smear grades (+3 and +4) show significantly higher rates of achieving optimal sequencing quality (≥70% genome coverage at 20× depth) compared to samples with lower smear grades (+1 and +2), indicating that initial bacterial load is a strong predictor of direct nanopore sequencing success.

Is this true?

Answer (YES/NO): NO